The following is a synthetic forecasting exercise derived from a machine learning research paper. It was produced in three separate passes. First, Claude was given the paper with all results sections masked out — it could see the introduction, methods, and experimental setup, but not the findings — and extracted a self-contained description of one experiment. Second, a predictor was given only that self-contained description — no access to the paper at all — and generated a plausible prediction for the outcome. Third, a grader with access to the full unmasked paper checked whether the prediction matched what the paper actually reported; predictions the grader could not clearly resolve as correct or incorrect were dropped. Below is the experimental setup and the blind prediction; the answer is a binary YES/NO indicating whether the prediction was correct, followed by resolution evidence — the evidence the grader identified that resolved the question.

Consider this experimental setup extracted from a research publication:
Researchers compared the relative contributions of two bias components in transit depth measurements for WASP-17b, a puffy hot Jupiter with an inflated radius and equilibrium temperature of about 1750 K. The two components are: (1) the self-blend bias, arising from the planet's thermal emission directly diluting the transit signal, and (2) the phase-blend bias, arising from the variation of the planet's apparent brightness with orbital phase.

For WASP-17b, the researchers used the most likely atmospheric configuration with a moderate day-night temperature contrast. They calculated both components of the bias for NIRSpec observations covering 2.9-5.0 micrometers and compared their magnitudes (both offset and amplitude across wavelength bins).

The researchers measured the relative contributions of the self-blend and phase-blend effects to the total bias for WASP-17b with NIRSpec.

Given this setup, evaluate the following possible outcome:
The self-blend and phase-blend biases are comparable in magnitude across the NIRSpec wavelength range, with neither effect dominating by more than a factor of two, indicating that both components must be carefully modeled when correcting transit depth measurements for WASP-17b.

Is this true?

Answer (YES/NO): NO